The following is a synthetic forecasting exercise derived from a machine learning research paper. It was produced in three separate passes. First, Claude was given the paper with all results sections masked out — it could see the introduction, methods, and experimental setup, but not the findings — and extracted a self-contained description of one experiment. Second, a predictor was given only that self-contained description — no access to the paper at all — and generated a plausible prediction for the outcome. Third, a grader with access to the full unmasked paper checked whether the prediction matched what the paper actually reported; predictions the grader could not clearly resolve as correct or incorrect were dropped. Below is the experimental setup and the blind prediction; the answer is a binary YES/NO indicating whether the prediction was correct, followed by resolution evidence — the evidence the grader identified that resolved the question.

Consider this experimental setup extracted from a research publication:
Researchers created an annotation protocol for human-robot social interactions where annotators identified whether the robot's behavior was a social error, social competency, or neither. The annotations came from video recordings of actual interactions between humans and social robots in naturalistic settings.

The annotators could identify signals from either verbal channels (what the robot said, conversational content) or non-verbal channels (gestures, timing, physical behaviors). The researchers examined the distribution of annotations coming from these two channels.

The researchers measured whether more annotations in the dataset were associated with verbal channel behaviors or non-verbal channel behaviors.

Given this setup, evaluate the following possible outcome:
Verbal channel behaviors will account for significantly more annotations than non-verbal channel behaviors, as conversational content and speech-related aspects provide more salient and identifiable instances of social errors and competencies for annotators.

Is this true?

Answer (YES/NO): YES